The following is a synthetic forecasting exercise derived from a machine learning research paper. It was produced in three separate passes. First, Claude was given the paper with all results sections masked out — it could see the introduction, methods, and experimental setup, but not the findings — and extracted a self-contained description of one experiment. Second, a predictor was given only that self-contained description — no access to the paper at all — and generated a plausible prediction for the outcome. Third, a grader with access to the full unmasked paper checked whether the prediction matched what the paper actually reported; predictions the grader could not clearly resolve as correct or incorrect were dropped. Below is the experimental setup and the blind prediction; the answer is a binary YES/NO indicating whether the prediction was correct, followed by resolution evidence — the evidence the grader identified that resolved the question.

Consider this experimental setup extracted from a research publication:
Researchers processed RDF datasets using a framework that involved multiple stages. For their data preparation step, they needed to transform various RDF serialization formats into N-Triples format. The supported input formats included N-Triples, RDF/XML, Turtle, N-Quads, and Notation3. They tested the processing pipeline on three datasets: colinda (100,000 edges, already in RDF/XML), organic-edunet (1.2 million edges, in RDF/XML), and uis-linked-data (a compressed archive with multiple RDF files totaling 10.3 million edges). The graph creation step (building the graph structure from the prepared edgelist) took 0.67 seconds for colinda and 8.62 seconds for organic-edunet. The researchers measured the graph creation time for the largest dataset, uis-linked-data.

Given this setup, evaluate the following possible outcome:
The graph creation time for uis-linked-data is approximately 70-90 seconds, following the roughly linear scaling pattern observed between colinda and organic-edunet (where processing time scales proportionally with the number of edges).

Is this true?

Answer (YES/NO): NO